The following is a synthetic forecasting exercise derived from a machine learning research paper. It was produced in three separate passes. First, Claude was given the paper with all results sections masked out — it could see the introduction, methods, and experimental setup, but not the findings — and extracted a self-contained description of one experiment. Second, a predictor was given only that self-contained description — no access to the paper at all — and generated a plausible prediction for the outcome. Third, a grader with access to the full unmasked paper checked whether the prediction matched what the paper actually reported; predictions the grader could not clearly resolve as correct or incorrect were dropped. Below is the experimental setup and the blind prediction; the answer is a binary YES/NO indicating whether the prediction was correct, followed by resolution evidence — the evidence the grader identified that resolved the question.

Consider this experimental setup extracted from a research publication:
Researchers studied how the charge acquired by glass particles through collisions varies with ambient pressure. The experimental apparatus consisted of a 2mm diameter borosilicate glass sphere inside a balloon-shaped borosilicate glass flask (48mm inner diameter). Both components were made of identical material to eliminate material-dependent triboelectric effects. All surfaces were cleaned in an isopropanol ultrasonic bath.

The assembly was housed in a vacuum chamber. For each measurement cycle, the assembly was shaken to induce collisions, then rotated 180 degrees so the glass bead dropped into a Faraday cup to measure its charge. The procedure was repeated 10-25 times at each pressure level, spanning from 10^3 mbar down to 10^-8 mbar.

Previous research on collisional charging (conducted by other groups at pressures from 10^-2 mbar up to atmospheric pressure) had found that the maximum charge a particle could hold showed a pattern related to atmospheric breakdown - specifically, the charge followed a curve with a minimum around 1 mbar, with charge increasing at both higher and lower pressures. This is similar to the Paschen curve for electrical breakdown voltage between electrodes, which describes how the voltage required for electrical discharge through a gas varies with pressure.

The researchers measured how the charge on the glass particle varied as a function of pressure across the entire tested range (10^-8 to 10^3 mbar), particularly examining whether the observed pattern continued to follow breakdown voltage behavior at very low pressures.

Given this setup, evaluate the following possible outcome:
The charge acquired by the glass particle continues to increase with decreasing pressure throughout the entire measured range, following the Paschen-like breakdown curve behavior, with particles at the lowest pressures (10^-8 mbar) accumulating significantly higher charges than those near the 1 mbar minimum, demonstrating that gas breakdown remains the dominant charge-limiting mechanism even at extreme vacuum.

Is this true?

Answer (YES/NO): NO